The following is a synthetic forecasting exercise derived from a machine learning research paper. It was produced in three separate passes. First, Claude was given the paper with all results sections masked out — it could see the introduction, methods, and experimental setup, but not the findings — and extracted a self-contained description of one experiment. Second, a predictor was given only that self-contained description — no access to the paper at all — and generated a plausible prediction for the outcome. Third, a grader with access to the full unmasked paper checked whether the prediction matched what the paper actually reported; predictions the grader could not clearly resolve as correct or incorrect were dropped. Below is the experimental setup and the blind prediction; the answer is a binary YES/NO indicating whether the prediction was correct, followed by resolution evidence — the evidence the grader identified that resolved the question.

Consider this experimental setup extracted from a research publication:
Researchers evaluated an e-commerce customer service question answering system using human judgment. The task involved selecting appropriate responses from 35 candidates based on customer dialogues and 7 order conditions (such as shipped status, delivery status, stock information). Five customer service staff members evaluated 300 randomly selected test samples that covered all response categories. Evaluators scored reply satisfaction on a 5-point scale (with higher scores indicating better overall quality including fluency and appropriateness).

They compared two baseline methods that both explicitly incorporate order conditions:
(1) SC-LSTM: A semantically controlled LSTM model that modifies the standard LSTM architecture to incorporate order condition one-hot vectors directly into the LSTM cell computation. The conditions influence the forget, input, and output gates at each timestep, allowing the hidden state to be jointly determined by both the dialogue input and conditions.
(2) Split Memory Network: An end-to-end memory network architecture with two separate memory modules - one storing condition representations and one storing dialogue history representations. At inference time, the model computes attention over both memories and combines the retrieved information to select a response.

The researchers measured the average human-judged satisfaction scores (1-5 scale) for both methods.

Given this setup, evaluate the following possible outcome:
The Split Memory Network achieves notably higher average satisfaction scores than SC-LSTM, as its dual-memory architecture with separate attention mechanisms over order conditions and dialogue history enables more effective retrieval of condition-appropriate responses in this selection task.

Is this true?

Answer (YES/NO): YES